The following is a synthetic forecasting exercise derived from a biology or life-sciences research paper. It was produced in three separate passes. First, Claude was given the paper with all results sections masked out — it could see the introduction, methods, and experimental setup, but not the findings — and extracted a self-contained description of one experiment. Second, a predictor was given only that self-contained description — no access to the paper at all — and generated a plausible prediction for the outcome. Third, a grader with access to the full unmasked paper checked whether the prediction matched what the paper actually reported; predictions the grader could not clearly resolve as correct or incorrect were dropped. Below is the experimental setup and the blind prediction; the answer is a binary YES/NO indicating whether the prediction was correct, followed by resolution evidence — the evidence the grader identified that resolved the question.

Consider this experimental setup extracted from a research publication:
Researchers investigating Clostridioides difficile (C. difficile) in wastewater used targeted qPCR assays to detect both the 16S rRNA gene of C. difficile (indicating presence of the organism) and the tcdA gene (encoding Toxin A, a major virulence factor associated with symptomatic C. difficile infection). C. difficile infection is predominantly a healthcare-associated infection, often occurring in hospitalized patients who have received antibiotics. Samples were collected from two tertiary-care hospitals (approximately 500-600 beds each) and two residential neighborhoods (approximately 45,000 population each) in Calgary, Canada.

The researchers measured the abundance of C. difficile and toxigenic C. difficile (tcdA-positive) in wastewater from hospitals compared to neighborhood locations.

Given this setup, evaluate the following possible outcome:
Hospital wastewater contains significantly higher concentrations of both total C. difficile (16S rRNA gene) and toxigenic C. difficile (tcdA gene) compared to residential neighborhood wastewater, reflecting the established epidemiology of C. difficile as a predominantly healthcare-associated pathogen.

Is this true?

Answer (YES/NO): YES